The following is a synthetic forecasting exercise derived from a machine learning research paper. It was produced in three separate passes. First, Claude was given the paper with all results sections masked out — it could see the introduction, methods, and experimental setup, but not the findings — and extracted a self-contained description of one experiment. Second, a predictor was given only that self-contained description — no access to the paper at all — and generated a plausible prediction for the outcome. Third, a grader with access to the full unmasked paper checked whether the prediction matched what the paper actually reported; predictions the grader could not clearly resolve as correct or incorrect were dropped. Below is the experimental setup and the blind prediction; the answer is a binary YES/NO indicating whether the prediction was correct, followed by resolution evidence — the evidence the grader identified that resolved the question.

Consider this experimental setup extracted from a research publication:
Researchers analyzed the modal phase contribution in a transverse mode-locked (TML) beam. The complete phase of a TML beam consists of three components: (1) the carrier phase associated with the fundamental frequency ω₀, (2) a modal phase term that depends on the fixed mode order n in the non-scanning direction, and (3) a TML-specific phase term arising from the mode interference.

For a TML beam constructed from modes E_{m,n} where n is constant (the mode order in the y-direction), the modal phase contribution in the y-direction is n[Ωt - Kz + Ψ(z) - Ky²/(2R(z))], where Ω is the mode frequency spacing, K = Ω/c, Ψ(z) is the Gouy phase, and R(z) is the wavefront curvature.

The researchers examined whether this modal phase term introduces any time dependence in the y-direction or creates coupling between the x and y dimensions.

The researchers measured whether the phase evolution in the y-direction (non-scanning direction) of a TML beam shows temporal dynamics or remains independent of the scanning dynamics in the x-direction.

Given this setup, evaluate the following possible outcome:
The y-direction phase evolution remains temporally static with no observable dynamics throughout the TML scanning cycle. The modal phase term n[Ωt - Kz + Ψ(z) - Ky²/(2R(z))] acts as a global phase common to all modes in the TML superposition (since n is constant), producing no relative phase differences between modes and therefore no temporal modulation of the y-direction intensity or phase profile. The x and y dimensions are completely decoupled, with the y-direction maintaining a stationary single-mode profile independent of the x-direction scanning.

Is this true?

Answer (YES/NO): NO